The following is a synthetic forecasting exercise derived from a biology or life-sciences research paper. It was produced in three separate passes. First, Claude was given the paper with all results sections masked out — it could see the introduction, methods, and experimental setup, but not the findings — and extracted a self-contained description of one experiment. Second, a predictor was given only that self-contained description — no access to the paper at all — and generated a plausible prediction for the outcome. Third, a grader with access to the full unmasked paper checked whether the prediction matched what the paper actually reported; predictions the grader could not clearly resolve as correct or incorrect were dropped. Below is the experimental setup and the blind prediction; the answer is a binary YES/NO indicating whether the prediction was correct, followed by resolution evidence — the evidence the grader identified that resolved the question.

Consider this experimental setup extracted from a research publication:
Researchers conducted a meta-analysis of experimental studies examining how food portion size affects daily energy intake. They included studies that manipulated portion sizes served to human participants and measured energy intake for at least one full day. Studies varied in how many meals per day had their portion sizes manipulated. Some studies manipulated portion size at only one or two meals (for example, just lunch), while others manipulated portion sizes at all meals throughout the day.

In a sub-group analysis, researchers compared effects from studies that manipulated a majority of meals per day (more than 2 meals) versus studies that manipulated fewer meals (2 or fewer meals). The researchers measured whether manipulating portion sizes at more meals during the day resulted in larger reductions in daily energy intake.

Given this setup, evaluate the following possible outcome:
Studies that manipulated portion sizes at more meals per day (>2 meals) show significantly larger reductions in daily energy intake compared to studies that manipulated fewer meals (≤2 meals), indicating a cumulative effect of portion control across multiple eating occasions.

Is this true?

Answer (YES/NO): YES